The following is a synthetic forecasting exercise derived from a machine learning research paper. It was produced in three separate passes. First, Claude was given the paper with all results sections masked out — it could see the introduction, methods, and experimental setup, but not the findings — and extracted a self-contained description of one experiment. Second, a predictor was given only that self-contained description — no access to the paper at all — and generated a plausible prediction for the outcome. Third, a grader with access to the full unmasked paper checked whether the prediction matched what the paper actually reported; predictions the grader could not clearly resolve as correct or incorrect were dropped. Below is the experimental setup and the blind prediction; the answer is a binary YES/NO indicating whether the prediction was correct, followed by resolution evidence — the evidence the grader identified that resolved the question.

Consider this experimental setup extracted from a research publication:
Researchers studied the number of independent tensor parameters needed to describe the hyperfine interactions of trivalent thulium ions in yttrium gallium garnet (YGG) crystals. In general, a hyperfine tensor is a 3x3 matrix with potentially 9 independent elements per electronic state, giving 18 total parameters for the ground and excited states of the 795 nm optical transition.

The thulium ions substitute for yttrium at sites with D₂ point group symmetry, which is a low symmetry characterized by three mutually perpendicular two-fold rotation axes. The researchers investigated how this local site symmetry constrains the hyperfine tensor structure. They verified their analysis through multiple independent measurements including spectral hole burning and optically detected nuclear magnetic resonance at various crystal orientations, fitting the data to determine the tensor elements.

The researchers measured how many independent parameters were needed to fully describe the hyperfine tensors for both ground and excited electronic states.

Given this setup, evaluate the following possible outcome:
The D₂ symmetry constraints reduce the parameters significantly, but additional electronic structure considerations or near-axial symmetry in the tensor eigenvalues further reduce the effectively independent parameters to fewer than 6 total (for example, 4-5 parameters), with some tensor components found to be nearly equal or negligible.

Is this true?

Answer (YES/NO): NO